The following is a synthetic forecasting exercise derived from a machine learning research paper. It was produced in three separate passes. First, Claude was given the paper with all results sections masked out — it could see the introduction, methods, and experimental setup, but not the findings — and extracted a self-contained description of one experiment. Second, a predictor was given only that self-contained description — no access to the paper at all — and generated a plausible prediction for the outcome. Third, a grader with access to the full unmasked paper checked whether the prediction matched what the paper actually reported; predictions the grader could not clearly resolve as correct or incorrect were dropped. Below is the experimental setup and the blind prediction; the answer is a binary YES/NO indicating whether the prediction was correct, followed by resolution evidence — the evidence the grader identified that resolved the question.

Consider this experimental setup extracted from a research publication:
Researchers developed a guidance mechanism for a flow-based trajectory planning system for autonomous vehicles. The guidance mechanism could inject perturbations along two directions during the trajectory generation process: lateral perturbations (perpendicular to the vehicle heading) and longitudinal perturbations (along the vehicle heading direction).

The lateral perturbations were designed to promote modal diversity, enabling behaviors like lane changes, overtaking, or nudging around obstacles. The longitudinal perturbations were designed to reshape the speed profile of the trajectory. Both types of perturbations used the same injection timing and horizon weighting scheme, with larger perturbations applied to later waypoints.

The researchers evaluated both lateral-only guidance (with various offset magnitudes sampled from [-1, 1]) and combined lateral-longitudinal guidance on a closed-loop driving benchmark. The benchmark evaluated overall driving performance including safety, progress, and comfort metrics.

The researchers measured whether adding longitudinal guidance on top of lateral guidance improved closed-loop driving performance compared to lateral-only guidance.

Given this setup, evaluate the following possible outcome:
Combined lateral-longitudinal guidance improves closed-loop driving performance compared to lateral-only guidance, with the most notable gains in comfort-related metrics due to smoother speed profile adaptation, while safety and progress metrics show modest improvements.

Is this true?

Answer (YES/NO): NO